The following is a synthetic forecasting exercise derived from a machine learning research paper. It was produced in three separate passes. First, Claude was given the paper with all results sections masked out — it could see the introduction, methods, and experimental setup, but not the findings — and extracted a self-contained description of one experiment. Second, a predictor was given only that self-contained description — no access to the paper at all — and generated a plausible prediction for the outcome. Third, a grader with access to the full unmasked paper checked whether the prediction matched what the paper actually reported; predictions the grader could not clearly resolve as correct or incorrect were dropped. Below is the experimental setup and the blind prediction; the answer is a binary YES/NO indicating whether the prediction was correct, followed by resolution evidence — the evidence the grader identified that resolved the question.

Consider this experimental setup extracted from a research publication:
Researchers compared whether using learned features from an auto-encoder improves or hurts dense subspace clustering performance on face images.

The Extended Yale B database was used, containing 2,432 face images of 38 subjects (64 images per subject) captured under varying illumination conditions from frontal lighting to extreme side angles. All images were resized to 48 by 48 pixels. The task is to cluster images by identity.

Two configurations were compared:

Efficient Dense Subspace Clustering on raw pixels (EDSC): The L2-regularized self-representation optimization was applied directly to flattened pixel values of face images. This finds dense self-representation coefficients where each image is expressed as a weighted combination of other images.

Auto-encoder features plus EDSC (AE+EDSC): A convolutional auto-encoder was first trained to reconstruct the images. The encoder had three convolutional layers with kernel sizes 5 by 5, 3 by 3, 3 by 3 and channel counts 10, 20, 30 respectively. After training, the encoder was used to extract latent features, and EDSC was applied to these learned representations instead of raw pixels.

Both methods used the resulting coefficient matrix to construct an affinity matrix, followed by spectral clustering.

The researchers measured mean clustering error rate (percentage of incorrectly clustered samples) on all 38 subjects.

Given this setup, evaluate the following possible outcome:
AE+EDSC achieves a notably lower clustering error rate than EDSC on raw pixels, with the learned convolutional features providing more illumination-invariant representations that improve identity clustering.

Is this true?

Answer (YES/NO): NO